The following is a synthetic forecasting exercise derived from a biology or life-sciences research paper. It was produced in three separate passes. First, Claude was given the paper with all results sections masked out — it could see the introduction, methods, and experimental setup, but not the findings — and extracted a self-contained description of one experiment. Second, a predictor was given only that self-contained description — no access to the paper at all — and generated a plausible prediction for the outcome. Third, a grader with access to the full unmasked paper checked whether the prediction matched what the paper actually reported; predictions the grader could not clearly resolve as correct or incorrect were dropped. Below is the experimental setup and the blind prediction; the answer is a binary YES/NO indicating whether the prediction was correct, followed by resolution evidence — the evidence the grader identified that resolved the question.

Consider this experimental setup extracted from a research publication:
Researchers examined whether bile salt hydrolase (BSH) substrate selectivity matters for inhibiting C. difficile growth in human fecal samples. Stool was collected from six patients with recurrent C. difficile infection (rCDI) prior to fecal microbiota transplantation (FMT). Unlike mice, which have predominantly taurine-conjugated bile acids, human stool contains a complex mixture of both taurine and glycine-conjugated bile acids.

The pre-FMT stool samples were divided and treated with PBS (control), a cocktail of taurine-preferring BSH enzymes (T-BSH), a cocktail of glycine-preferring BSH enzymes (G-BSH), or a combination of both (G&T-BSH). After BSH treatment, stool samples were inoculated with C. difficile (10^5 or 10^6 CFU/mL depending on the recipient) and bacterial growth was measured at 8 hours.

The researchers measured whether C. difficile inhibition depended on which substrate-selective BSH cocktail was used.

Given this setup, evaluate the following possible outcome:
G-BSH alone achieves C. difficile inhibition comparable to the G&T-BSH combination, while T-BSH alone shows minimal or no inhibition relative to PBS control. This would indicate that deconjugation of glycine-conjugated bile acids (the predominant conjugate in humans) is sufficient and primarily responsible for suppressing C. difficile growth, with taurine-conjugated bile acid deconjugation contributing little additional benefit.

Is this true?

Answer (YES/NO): NO